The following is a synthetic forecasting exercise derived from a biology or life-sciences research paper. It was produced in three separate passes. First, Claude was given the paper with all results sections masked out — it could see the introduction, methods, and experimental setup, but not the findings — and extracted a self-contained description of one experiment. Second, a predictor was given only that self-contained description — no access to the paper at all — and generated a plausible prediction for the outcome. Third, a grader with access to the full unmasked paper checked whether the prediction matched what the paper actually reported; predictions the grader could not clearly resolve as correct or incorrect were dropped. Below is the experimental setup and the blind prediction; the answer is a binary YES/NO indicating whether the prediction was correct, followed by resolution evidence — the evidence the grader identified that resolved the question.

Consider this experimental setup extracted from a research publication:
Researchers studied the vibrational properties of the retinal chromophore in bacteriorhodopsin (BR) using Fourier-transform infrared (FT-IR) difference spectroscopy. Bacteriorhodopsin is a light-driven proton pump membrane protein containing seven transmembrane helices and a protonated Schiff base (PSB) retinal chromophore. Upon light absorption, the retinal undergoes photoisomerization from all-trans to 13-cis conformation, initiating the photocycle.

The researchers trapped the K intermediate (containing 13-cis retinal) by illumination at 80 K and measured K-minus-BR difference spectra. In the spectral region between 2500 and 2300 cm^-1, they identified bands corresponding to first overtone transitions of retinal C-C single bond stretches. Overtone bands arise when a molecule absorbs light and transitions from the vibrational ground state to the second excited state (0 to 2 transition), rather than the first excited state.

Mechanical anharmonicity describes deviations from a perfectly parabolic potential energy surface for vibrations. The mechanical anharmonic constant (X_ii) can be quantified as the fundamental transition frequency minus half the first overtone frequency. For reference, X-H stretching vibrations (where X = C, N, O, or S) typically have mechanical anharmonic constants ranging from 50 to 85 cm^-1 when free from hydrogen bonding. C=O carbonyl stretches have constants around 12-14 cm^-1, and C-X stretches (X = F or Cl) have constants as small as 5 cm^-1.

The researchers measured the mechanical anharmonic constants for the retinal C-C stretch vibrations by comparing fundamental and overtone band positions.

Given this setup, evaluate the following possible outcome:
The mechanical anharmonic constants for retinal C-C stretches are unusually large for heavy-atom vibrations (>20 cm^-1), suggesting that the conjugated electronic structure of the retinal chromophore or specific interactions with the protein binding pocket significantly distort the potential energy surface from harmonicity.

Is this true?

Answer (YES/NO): NO